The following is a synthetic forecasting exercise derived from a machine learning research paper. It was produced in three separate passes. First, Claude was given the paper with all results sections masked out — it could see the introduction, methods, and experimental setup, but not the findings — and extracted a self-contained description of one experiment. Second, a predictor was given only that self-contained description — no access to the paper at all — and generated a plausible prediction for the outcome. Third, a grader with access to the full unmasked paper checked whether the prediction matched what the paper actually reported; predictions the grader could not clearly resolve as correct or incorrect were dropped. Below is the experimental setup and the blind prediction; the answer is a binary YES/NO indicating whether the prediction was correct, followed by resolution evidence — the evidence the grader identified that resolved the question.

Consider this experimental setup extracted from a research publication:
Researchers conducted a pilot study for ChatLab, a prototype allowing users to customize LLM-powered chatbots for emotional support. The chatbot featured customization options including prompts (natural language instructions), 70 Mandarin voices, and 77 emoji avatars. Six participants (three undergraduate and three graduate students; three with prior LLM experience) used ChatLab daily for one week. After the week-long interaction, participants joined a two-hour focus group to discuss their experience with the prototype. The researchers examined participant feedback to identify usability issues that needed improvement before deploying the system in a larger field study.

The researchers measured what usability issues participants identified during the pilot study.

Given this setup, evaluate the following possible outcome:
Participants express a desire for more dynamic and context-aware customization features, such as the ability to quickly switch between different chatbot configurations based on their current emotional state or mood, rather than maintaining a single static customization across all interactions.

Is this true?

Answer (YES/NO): NO